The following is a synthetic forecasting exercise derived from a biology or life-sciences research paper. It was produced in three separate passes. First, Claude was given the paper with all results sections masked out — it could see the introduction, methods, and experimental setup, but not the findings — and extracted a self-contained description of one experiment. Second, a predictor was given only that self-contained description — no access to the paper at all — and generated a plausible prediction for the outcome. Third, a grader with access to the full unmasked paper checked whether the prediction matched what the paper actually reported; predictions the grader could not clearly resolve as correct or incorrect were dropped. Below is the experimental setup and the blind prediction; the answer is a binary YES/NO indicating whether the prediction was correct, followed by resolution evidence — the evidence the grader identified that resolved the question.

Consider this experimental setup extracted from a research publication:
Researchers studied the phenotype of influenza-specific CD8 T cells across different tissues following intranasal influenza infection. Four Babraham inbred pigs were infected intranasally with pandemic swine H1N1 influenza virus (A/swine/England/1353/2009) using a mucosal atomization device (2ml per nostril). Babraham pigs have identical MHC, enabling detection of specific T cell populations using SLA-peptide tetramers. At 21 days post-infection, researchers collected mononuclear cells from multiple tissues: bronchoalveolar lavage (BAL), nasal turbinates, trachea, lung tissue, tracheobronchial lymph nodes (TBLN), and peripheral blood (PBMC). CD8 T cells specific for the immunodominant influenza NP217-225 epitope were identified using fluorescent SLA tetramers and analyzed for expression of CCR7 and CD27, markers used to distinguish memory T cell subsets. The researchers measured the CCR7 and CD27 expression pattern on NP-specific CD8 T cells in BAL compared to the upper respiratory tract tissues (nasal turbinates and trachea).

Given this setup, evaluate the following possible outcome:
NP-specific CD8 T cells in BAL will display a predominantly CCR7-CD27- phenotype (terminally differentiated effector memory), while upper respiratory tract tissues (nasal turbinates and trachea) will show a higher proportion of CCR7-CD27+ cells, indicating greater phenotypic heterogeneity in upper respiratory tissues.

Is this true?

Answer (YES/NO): YES